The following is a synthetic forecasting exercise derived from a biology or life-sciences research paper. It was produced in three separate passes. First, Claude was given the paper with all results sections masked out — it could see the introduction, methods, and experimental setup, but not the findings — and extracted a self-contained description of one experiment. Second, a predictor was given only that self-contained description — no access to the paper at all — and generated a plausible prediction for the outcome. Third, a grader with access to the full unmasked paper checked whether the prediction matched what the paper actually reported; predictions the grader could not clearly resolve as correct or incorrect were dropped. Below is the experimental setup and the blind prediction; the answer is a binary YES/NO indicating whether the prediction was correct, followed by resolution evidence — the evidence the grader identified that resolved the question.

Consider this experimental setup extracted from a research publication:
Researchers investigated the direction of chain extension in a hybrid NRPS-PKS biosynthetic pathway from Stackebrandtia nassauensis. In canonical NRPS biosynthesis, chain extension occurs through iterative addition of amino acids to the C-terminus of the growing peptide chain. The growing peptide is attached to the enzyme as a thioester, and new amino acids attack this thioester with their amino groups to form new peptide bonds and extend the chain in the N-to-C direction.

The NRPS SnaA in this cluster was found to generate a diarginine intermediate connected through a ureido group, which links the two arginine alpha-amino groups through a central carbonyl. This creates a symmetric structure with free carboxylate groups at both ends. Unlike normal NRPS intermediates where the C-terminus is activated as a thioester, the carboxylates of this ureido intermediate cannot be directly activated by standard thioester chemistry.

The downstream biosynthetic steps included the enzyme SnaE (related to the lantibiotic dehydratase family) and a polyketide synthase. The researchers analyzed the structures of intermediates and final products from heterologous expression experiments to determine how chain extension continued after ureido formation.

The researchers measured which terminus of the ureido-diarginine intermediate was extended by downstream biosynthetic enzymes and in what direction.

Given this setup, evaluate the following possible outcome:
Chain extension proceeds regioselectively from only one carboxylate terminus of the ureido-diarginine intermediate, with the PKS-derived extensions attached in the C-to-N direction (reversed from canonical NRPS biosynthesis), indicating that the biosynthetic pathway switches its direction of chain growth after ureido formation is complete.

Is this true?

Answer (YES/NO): NO